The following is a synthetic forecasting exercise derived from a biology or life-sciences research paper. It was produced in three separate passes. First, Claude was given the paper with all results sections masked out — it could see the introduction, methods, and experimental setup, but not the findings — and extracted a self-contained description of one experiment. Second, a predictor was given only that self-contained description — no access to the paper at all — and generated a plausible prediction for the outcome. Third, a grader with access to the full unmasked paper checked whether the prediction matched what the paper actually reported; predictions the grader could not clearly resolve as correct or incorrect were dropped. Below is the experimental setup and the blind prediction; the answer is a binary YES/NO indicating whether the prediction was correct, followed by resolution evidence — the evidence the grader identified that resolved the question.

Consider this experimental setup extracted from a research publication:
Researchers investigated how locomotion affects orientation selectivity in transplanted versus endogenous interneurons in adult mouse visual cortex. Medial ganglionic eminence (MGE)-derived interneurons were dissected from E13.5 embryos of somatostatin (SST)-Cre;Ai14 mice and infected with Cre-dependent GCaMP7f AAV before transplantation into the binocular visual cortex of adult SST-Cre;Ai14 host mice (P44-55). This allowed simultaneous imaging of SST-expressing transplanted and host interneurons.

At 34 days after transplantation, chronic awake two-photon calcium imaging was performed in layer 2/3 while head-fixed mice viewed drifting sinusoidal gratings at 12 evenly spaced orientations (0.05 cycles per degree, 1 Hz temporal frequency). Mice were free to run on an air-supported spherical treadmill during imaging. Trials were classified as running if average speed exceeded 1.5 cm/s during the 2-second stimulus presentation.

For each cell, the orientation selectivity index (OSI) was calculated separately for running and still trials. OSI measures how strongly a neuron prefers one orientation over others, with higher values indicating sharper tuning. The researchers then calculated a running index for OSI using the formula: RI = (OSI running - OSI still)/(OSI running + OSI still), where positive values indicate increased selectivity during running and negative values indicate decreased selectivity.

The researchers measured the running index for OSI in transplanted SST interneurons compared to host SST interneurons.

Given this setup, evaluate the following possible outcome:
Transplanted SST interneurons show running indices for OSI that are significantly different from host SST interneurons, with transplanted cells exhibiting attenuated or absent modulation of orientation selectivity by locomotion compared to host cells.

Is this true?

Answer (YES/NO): NO